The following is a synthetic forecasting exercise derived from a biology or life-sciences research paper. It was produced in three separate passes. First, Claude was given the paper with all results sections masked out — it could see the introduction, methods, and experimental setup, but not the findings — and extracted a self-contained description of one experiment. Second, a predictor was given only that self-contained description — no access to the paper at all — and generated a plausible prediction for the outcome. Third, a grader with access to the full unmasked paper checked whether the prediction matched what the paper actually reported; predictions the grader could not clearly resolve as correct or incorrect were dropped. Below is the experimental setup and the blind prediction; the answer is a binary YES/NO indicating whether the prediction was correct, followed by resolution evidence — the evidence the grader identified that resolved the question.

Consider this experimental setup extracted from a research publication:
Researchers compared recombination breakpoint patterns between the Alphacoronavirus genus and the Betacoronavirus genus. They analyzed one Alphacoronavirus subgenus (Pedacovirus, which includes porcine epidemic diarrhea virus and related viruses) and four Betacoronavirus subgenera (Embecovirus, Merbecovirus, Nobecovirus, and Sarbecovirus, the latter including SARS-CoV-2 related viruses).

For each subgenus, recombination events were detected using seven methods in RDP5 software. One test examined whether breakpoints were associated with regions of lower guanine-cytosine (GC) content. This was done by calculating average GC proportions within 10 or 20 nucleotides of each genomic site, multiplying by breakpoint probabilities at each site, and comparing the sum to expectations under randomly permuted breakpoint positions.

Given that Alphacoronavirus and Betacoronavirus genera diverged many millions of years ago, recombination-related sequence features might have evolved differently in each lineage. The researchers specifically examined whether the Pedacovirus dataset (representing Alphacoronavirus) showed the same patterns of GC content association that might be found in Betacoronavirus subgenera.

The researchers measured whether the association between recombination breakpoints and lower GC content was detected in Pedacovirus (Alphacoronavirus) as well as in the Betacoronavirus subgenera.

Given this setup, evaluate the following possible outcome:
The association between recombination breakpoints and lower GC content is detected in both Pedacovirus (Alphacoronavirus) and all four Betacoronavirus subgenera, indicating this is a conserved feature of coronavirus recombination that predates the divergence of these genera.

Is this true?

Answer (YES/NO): NO